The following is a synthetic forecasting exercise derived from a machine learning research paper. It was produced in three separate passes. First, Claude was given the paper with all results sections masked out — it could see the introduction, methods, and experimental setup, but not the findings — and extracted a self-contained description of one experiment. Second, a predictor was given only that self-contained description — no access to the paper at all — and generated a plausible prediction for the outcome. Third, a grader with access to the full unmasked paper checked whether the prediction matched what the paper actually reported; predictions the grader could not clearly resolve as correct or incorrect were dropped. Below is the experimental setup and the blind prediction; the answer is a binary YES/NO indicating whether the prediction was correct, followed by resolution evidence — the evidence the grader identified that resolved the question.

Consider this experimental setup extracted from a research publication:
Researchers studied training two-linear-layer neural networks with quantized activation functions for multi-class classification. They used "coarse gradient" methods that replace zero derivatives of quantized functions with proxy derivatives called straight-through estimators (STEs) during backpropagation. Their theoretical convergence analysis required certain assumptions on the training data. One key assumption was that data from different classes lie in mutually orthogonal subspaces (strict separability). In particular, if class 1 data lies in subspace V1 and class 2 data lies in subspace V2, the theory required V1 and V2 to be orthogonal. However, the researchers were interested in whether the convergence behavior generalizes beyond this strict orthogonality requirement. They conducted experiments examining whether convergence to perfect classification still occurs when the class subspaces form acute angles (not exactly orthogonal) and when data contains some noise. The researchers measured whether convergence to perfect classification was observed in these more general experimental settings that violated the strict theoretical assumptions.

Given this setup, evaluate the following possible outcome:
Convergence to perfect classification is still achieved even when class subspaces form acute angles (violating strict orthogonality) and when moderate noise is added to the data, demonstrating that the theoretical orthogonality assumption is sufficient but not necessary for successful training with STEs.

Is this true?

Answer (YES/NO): YES